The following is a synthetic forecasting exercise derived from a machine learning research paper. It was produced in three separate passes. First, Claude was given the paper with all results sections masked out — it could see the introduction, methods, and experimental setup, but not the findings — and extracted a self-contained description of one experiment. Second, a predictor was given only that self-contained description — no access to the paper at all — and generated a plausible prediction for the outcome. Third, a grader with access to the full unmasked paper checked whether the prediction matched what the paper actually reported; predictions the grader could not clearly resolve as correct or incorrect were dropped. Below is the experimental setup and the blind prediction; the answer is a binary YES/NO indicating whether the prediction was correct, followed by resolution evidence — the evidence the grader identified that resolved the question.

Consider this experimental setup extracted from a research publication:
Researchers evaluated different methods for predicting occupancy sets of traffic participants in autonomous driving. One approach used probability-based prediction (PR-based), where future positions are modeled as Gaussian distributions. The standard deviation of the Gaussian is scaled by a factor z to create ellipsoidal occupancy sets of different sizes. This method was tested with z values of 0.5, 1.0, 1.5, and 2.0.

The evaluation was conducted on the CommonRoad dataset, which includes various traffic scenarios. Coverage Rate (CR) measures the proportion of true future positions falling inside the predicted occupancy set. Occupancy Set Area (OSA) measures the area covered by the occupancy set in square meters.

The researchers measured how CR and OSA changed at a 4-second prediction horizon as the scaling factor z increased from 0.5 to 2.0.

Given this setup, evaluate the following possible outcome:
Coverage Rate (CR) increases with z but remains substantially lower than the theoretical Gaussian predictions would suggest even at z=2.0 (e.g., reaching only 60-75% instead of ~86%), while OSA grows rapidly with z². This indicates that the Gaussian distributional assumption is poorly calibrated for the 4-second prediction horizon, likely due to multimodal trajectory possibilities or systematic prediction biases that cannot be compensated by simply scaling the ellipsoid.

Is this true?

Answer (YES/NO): NO